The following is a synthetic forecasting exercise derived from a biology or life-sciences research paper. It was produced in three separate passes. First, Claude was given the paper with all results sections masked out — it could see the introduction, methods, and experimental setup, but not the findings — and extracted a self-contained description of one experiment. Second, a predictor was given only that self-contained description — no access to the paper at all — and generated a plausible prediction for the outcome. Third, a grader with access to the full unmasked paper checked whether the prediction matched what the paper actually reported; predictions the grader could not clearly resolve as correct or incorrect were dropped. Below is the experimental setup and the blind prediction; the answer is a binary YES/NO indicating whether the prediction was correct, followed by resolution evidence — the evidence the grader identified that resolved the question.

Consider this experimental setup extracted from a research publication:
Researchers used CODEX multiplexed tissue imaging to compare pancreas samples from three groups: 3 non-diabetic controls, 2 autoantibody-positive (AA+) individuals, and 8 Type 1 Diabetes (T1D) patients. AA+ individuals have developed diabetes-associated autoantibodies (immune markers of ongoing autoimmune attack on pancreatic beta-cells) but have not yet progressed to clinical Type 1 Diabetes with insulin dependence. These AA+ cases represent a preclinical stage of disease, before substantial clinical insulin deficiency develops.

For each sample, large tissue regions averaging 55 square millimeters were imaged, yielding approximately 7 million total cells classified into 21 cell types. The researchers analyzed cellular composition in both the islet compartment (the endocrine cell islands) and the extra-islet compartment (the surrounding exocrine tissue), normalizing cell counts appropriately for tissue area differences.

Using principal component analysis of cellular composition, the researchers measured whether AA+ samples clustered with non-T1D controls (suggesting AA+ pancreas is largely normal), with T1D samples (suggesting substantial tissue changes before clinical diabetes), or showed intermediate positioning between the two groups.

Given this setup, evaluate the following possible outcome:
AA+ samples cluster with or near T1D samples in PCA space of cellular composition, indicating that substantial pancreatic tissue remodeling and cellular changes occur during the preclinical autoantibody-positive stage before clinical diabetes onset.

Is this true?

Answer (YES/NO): NO